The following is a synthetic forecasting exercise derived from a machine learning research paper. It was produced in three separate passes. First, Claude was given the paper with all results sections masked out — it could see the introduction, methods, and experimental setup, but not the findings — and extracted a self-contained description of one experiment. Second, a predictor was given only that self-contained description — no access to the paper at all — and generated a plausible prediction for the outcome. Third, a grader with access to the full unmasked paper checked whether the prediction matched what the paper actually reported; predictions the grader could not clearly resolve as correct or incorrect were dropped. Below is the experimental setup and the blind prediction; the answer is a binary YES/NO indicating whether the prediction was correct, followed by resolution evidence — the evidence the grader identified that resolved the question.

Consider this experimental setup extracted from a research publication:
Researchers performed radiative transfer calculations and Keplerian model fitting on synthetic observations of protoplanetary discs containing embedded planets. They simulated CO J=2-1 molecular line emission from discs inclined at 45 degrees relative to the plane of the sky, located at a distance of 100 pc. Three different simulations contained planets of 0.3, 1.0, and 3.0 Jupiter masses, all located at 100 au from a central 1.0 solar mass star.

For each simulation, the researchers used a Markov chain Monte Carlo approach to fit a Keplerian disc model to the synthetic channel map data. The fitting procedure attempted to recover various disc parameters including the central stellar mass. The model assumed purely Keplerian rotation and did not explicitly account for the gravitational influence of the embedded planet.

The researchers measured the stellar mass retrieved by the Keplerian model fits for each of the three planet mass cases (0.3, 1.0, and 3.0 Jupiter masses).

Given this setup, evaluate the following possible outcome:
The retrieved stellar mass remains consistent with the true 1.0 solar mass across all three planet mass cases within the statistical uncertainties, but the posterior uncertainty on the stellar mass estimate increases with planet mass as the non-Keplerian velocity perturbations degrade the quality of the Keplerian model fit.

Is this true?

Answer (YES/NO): NO